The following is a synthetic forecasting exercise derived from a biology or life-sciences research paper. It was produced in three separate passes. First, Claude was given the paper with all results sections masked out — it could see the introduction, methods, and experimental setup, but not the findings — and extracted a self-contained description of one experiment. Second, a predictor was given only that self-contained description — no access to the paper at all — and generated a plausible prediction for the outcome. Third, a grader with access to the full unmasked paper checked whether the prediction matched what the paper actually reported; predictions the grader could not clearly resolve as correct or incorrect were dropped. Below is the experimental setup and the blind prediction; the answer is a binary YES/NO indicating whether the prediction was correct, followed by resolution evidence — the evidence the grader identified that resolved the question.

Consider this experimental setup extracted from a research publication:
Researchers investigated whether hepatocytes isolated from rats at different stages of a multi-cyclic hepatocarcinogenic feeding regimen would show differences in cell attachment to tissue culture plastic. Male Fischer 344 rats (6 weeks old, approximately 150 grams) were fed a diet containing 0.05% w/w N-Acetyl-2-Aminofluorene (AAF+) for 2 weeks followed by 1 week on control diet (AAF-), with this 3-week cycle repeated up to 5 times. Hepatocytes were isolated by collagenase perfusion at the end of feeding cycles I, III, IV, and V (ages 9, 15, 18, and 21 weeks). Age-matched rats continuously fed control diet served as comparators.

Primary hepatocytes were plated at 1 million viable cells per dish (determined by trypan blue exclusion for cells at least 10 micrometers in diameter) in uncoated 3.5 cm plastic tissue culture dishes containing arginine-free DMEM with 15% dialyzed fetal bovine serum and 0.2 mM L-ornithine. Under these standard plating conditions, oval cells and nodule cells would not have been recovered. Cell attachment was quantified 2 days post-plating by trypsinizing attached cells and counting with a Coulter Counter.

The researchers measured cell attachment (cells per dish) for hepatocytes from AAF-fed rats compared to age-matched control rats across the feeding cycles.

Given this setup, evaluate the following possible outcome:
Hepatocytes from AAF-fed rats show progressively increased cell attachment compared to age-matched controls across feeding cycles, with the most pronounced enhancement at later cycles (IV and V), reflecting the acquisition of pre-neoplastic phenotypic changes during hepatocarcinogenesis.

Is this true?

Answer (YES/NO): NO